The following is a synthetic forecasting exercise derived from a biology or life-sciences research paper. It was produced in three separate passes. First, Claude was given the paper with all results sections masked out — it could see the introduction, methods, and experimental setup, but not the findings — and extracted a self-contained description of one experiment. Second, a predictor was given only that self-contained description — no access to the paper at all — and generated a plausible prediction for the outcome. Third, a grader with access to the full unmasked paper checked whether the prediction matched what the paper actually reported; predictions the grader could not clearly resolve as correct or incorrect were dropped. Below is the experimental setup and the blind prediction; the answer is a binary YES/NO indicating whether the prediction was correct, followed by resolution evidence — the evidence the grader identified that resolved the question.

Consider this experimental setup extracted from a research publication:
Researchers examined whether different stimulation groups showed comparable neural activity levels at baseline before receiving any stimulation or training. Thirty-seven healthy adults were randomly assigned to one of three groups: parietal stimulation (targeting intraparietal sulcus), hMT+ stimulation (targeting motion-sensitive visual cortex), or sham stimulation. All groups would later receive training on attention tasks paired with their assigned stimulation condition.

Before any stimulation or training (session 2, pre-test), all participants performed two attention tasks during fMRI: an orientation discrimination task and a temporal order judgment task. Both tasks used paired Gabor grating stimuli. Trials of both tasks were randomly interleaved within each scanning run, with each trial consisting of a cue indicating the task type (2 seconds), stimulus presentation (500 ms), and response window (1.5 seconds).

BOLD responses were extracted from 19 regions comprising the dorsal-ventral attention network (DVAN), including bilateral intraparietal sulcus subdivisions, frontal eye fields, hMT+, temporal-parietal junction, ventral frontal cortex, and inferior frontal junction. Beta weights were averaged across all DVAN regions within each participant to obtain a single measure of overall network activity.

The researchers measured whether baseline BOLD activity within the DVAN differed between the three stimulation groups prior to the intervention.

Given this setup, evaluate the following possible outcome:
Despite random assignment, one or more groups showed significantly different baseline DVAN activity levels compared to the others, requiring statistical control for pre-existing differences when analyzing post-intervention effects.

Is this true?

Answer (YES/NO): NO